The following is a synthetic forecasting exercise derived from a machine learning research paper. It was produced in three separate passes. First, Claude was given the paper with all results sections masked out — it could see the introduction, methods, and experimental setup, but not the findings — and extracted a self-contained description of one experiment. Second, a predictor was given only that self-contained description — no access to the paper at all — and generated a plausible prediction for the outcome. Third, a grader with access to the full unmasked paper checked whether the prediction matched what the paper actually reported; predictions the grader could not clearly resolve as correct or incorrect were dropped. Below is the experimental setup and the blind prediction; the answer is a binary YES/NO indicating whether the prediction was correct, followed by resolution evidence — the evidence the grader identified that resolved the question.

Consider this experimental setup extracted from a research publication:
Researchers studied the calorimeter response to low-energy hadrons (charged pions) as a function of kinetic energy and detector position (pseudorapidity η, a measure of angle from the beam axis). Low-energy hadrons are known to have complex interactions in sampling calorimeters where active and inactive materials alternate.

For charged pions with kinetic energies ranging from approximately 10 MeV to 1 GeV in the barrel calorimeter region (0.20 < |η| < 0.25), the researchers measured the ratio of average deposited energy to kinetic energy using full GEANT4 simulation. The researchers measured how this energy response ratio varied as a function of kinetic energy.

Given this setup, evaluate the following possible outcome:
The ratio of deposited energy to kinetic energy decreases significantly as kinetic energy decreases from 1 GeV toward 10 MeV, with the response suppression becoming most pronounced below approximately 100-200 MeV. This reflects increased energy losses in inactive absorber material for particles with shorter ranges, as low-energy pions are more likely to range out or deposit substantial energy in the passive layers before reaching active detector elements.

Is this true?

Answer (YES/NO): NO